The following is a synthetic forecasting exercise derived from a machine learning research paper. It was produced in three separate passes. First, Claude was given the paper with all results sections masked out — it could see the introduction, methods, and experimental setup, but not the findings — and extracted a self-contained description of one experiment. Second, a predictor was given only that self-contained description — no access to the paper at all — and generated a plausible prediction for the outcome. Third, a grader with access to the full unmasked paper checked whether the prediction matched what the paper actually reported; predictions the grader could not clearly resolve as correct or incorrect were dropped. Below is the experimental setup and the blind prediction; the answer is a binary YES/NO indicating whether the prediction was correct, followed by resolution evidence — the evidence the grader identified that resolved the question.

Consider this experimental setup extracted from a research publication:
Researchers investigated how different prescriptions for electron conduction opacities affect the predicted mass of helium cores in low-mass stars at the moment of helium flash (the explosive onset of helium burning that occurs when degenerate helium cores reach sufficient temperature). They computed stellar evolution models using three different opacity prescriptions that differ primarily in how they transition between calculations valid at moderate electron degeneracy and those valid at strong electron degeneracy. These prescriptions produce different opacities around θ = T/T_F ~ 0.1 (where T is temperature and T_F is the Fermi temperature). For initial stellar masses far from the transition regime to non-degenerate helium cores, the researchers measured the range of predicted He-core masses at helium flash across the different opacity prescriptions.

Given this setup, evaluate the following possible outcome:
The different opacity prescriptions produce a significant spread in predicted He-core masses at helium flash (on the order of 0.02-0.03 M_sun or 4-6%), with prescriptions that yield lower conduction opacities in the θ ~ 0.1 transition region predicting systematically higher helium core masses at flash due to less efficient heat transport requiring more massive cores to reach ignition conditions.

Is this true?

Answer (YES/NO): NO